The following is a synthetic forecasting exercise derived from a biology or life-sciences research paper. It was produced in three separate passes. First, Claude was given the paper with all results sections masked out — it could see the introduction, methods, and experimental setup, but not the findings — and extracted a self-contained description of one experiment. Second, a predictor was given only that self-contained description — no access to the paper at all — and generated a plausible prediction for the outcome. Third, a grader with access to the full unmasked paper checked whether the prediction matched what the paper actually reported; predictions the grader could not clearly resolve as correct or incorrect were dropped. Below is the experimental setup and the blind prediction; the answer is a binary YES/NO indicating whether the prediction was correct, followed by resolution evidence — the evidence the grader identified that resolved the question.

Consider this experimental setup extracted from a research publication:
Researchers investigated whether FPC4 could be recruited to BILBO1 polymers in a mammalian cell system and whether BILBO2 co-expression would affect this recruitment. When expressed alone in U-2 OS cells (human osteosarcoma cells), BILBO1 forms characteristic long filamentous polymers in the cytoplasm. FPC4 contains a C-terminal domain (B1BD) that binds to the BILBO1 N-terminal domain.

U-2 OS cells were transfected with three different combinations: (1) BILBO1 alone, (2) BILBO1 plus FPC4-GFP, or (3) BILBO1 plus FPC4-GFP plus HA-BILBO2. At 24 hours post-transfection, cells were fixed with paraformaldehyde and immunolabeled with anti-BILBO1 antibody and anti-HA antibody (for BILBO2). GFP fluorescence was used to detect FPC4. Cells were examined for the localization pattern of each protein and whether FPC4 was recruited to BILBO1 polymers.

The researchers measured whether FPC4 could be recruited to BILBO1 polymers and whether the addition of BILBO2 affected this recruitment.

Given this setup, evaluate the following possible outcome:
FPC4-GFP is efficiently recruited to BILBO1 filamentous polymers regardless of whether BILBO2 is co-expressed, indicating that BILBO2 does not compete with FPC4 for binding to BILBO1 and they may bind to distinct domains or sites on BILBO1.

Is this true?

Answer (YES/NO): YES